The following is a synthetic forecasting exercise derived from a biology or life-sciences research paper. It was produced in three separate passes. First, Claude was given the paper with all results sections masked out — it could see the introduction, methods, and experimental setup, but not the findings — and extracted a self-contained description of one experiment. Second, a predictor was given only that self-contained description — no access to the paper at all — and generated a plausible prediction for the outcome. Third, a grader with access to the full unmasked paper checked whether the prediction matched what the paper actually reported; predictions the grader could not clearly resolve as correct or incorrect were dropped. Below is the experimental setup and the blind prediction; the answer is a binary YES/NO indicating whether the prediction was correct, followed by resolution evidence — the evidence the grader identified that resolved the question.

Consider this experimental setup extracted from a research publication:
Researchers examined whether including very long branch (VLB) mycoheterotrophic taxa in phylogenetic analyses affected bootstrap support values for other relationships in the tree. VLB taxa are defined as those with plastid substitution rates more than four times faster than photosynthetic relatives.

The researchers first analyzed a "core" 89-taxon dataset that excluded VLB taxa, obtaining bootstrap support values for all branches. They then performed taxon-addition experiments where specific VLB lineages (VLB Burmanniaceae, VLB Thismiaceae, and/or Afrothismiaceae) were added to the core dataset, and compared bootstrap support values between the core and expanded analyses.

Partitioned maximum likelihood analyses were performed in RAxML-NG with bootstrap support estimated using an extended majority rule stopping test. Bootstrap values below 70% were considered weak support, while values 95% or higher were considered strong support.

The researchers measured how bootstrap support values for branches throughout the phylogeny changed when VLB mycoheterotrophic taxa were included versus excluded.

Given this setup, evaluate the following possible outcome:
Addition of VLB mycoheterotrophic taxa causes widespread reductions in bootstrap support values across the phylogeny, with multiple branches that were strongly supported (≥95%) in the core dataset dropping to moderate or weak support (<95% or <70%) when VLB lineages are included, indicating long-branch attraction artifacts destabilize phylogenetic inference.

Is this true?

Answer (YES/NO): NO